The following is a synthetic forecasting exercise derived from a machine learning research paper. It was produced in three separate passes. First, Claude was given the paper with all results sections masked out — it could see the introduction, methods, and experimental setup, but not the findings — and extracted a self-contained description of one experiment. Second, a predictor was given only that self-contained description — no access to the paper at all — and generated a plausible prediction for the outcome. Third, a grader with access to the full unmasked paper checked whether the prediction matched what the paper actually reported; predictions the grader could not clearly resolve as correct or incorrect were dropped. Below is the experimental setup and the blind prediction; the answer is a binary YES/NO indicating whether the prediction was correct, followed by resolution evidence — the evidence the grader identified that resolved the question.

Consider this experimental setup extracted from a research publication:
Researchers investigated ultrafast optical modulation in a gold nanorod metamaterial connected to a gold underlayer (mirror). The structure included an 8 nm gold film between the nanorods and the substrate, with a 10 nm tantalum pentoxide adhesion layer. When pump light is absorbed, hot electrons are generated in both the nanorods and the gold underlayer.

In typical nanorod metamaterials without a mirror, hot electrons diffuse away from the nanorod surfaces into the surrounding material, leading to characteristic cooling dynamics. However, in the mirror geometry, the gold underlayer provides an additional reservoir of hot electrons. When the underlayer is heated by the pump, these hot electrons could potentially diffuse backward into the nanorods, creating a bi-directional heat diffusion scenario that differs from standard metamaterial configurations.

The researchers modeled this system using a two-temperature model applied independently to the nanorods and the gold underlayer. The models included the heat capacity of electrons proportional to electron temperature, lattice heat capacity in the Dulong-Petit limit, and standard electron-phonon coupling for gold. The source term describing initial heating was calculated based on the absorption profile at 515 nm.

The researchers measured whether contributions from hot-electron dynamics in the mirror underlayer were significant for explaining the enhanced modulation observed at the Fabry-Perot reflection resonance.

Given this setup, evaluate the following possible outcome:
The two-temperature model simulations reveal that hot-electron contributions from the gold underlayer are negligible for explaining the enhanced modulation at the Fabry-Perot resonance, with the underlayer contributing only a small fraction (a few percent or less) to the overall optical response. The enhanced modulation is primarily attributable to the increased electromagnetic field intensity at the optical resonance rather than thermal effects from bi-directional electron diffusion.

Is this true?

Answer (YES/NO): NO